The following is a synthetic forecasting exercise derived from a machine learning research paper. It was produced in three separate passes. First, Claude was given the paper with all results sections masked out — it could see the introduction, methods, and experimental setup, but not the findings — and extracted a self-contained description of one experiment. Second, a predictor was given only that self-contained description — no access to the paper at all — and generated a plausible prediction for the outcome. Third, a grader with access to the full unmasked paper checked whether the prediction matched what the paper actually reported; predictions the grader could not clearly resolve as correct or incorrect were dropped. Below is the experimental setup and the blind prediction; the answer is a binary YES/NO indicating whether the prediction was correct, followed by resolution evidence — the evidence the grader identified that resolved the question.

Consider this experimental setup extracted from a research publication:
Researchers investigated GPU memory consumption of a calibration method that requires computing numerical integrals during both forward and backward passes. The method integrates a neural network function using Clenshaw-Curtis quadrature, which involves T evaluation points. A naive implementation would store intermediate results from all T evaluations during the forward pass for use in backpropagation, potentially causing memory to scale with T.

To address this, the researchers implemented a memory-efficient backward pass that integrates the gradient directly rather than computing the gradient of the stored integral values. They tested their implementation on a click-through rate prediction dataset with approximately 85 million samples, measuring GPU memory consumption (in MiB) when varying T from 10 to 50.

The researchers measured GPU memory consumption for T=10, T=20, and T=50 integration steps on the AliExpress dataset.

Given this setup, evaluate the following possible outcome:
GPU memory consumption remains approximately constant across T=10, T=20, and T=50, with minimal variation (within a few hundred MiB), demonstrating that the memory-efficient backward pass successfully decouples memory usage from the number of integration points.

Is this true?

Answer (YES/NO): YES